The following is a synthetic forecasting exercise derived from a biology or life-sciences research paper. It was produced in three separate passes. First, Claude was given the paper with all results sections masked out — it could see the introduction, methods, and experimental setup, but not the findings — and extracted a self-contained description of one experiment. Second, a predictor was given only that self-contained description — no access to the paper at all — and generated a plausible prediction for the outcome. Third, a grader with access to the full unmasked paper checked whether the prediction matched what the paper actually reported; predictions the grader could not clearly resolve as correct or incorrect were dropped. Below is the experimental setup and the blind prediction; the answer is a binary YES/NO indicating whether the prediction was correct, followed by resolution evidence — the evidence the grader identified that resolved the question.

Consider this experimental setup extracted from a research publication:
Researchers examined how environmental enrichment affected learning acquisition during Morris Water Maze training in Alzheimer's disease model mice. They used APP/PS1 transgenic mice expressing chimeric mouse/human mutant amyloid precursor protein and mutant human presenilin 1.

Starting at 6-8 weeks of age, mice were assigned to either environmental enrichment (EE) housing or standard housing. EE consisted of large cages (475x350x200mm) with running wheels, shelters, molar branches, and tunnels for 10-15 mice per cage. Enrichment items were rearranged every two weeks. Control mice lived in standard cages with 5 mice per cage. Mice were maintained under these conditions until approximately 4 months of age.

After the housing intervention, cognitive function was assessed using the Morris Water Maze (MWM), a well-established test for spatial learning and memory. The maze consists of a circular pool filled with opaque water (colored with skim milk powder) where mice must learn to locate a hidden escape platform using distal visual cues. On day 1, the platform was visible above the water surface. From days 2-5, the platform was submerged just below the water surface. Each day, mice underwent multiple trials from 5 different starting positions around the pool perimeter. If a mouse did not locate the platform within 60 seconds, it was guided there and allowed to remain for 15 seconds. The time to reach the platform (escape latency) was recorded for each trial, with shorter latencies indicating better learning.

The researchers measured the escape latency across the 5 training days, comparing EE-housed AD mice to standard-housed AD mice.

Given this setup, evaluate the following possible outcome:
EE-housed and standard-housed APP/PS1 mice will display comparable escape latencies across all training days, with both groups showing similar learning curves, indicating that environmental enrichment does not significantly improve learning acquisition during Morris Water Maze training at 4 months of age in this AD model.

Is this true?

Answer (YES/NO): NO